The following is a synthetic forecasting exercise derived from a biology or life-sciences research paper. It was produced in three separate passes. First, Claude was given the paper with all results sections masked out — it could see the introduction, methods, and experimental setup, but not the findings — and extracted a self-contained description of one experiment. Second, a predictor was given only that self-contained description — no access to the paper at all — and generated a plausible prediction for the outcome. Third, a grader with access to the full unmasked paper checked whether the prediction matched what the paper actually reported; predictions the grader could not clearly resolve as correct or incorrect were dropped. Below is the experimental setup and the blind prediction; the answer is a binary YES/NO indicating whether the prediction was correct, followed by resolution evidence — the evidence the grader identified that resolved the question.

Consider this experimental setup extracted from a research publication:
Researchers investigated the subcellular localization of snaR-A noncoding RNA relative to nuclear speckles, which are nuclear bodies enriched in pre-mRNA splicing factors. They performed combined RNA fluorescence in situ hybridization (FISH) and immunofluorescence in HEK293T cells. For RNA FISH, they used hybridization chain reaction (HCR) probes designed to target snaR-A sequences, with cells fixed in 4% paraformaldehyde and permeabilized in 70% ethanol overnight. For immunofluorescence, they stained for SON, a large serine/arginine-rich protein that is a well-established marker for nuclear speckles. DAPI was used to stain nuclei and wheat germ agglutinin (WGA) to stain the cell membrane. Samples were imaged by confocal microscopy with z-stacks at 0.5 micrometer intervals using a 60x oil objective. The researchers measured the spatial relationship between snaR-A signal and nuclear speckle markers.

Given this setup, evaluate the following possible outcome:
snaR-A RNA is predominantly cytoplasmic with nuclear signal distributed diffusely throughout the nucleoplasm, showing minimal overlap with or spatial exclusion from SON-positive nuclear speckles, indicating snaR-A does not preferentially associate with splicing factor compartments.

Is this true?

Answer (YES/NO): NO